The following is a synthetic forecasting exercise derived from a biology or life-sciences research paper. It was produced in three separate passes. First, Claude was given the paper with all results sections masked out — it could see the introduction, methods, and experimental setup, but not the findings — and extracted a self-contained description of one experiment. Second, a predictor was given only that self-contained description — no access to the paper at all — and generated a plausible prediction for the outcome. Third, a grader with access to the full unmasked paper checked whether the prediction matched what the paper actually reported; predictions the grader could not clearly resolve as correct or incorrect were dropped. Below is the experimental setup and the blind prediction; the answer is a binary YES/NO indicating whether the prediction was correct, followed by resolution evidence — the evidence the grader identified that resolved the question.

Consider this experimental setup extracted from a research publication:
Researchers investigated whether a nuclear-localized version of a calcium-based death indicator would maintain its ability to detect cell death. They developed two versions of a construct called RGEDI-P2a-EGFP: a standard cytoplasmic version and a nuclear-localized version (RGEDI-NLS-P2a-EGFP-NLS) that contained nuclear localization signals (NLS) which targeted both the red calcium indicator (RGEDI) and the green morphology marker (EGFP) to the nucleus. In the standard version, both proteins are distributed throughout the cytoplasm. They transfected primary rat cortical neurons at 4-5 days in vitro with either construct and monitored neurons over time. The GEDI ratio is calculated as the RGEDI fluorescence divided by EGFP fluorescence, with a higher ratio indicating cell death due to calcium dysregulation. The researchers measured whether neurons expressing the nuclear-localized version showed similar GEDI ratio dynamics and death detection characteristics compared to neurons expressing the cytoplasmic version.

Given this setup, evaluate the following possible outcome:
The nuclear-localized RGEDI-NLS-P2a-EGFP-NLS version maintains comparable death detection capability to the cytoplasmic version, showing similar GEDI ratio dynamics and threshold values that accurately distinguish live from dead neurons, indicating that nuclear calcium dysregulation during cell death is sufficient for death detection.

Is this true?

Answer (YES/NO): YES